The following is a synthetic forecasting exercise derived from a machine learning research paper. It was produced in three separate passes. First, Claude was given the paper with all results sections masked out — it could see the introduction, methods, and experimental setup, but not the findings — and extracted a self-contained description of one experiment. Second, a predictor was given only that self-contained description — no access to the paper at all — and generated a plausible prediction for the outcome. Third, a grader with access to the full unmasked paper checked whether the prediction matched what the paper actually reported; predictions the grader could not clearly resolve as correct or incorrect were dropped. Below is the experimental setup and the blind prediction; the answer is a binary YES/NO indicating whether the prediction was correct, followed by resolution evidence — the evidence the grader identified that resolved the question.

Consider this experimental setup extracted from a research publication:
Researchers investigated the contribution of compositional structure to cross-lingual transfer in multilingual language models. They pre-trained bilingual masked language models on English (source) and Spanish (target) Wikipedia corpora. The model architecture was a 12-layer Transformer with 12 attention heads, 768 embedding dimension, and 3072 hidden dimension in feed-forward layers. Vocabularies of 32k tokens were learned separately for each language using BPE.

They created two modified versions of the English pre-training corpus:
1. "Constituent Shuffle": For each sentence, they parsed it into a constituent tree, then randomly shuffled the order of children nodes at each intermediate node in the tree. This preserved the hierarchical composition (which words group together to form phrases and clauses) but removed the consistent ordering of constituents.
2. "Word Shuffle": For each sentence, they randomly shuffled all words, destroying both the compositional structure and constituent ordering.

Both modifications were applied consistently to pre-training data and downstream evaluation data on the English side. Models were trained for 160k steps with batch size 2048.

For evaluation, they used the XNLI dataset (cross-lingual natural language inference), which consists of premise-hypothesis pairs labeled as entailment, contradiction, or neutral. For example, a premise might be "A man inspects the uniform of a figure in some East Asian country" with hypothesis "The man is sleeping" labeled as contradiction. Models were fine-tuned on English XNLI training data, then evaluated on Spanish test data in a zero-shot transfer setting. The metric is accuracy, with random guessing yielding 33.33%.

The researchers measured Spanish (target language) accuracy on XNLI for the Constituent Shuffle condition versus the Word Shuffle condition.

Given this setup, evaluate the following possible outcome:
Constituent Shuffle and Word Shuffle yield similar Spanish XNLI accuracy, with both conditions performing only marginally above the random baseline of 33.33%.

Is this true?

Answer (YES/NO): NO